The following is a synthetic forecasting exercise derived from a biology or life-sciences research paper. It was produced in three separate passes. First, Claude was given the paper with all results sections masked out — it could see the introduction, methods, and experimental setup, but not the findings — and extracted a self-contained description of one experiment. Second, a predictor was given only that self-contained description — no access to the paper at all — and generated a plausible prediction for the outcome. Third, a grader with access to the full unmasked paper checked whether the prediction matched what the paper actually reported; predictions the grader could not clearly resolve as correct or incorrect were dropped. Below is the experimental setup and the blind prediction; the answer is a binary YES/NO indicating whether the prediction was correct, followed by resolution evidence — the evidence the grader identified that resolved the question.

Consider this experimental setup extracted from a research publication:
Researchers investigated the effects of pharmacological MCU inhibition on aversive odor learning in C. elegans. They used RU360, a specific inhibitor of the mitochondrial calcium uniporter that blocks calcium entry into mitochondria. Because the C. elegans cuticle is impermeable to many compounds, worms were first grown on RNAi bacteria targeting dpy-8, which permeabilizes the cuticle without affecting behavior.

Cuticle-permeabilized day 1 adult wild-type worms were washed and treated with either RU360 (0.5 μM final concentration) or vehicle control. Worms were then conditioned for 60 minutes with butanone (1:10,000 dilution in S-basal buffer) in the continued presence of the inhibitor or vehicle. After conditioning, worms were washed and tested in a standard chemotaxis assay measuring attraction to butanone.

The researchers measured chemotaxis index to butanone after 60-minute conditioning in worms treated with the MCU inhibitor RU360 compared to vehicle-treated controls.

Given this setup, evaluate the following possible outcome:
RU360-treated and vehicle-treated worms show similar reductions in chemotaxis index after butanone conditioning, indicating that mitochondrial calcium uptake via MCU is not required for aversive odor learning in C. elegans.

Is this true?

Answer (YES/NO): NO